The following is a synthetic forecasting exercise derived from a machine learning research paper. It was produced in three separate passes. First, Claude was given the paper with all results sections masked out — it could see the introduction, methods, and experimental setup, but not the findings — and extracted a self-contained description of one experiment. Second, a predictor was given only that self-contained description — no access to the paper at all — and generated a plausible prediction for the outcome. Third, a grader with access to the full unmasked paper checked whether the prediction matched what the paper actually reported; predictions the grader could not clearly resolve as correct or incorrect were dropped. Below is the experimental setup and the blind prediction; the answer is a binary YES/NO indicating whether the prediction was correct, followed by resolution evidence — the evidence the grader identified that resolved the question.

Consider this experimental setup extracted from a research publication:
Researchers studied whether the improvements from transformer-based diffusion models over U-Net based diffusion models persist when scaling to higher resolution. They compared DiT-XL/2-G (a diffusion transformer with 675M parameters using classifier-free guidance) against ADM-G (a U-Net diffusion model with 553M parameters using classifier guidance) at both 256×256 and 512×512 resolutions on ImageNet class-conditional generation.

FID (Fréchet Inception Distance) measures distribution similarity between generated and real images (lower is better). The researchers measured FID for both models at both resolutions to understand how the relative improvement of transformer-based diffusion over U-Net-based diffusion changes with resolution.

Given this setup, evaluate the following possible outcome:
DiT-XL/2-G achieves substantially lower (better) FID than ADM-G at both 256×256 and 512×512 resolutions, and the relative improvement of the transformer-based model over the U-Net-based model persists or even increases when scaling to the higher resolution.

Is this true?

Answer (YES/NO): NO